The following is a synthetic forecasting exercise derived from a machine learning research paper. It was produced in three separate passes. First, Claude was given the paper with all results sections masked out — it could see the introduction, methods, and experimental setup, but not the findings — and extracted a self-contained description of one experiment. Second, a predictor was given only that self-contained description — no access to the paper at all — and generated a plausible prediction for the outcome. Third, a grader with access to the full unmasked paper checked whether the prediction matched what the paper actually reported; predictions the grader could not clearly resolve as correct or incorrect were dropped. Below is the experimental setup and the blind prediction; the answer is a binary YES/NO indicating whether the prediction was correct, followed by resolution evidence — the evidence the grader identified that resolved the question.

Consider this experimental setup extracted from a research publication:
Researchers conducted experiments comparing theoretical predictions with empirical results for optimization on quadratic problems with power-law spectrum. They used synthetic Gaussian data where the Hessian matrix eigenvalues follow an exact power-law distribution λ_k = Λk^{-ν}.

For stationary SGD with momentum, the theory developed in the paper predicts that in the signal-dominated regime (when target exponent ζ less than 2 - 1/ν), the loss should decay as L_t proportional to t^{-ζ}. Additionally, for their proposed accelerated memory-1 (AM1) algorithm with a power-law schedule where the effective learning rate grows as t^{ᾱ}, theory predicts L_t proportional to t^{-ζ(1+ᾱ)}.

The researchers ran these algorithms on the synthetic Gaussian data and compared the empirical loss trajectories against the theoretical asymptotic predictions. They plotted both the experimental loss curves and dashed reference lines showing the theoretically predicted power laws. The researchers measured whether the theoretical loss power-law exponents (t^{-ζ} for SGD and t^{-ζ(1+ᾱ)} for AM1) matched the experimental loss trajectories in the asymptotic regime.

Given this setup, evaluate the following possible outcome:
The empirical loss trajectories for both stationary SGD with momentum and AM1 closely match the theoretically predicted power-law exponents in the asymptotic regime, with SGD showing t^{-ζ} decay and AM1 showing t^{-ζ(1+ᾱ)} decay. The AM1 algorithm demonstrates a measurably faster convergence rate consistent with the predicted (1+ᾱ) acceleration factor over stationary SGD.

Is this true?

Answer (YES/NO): YES